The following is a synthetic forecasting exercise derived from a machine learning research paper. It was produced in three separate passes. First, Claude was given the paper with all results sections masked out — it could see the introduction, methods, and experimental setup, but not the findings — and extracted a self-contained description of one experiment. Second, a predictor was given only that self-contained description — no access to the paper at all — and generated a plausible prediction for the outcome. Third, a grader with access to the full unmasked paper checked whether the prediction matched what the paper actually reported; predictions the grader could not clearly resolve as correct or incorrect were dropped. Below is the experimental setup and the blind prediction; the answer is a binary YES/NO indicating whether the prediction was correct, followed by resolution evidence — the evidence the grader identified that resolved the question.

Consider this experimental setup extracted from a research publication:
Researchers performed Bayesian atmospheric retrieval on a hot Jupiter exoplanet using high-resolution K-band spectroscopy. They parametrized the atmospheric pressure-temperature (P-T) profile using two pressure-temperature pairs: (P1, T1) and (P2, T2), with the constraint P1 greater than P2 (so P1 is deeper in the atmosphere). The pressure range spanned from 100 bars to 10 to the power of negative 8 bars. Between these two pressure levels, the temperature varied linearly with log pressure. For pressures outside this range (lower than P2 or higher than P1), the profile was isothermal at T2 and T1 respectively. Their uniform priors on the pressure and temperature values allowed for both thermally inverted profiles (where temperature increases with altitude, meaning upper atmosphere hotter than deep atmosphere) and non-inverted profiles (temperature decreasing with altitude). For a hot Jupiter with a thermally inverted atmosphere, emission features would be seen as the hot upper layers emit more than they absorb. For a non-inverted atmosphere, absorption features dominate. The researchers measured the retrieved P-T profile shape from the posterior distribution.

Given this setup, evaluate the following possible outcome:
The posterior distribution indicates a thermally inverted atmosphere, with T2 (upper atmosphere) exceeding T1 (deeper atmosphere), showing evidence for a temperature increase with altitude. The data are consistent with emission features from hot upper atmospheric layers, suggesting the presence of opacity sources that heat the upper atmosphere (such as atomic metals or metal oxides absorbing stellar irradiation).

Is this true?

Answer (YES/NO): NO